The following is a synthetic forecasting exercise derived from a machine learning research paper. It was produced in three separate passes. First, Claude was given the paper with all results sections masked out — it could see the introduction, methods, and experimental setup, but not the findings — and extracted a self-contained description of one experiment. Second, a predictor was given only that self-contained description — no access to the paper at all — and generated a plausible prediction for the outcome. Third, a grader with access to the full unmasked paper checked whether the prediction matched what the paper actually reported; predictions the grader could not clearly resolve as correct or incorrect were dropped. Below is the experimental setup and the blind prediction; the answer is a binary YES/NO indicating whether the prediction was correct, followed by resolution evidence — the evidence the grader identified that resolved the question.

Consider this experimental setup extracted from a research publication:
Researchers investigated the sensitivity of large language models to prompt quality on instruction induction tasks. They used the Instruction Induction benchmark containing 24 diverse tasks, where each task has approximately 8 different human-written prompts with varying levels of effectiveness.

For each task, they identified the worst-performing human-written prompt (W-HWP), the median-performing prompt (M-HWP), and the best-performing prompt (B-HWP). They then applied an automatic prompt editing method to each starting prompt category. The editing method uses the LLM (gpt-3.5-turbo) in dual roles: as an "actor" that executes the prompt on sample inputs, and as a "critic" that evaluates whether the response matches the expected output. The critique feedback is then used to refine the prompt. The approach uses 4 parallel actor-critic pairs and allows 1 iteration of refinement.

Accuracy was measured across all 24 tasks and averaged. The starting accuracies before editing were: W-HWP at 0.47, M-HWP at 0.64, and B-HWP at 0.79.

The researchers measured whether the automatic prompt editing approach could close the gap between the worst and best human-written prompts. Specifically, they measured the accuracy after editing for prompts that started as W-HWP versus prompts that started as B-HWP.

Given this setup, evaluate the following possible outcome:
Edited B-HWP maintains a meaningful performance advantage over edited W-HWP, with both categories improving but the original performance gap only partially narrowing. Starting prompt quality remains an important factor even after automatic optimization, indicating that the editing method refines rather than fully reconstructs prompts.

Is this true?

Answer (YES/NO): NO